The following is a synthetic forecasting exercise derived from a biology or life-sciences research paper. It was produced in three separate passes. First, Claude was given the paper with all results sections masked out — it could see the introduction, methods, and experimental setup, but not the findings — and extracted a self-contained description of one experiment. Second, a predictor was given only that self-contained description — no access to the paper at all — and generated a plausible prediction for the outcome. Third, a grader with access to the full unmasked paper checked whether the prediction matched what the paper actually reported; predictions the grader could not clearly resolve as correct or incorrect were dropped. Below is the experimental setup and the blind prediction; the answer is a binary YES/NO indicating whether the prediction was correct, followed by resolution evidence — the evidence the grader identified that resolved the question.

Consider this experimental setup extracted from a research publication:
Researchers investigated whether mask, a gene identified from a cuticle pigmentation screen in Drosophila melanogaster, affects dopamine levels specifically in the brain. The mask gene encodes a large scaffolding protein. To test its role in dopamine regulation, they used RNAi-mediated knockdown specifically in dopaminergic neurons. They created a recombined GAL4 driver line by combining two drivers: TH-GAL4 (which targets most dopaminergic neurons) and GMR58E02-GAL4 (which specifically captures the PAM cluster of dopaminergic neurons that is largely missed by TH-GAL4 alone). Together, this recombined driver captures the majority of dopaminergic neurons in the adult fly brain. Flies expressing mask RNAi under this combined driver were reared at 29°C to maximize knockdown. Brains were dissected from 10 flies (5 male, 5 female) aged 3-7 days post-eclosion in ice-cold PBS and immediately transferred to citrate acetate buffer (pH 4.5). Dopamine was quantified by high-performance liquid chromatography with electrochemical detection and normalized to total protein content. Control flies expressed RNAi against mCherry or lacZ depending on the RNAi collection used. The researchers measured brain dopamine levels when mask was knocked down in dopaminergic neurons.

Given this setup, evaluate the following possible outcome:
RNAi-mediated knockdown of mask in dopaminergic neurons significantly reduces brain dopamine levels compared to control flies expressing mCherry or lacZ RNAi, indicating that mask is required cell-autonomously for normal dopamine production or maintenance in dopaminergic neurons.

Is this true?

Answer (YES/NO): YES